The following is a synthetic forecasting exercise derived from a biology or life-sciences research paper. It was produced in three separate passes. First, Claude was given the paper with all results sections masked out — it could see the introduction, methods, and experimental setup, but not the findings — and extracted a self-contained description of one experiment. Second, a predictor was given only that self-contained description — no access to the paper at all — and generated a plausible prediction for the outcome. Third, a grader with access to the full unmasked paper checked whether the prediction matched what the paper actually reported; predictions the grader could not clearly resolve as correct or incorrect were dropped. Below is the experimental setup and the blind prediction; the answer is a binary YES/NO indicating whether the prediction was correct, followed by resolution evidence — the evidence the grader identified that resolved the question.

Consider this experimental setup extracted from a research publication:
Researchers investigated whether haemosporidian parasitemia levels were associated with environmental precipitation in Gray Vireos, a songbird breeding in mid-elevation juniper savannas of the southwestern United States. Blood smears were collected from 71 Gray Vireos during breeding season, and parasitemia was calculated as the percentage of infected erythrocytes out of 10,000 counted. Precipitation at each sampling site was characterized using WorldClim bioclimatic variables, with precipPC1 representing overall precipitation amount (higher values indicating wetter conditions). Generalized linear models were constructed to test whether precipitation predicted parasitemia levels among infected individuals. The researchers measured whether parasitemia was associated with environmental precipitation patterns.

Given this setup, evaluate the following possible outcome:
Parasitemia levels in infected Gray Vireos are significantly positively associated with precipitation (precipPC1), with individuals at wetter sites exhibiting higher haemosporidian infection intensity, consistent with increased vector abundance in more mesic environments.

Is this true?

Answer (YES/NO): YES